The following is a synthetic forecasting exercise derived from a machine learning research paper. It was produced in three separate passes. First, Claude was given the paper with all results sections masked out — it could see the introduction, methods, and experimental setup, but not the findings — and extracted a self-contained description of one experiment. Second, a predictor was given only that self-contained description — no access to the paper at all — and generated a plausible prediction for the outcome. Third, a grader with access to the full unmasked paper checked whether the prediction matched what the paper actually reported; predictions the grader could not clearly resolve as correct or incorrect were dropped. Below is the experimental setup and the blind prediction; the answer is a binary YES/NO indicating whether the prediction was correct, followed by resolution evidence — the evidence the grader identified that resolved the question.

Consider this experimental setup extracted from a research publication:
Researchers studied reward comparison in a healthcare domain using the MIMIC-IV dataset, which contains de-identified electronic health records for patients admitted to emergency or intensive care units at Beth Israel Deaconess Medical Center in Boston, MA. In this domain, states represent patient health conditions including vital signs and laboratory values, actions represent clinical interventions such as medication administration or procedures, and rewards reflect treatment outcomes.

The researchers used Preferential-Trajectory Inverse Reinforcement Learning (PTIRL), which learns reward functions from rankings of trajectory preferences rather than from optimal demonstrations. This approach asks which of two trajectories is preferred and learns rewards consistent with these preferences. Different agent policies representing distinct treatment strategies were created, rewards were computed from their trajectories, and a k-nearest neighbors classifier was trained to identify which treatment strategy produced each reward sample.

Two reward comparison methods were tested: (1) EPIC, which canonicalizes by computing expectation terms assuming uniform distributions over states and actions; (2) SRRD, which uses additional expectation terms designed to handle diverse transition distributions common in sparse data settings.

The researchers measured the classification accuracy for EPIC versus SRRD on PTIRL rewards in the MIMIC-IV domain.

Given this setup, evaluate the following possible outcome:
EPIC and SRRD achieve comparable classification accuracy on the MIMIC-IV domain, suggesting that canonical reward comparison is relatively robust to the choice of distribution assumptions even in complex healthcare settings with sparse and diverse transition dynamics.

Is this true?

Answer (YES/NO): YES